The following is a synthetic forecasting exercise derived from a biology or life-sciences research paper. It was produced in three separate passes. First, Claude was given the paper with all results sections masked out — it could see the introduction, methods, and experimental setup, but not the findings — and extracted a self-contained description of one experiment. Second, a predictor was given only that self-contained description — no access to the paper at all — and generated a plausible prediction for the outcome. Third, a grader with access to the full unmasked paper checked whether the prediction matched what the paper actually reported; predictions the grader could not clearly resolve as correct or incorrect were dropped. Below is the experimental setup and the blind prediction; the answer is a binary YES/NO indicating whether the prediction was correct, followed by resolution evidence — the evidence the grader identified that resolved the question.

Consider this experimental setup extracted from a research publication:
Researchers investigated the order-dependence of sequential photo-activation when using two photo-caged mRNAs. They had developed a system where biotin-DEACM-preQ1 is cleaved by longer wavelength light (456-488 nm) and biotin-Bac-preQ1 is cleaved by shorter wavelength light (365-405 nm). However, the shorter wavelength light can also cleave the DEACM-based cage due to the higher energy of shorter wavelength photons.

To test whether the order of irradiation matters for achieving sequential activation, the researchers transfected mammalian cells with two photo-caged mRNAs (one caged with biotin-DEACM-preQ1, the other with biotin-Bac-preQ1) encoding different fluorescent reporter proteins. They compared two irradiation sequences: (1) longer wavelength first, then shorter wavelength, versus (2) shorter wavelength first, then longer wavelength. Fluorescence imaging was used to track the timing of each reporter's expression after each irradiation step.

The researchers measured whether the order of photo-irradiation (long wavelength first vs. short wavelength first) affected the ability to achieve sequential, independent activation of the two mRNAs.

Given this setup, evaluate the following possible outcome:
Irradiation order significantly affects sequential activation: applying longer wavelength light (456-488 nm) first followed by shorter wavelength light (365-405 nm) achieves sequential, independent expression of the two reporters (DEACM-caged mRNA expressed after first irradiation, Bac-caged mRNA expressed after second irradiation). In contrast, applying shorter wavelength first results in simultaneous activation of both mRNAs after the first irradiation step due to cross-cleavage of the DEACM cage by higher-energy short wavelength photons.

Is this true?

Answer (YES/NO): YES